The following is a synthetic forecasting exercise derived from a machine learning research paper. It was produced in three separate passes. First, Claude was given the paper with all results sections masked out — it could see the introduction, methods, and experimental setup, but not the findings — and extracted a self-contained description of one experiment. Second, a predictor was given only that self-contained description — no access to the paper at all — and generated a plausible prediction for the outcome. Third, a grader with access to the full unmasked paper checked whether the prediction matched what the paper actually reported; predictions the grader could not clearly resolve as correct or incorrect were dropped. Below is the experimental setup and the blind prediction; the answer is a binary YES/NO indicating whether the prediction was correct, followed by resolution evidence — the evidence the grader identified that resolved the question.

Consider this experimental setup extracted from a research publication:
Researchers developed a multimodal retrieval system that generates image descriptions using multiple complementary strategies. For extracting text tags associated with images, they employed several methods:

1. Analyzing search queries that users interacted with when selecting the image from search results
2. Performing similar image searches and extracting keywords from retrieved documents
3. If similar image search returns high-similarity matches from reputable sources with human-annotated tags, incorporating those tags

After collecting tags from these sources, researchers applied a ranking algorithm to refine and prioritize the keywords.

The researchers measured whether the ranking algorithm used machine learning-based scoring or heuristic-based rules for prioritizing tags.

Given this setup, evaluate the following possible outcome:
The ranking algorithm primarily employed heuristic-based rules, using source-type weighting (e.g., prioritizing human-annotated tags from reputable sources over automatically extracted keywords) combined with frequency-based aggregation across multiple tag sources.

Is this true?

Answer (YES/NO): NO